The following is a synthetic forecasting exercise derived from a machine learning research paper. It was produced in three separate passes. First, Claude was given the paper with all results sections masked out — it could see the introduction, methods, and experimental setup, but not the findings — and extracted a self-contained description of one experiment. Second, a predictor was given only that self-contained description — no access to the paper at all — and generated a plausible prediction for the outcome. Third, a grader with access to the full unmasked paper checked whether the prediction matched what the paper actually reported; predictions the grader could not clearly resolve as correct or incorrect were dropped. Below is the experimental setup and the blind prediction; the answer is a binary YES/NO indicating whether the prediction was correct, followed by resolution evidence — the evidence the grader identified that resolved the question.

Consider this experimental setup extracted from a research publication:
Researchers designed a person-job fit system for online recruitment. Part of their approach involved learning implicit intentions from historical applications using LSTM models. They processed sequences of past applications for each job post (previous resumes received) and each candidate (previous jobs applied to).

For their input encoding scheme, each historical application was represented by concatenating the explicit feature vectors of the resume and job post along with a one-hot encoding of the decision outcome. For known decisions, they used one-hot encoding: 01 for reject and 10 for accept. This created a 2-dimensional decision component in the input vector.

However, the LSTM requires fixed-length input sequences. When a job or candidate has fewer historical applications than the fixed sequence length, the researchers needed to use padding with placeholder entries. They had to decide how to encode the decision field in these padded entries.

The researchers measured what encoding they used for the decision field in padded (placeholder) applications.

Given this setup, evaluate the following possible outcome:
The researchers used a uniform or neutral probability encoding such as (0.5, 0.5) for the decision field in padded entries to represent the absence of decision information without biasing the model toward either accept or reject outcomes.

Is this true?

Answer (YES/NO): NO